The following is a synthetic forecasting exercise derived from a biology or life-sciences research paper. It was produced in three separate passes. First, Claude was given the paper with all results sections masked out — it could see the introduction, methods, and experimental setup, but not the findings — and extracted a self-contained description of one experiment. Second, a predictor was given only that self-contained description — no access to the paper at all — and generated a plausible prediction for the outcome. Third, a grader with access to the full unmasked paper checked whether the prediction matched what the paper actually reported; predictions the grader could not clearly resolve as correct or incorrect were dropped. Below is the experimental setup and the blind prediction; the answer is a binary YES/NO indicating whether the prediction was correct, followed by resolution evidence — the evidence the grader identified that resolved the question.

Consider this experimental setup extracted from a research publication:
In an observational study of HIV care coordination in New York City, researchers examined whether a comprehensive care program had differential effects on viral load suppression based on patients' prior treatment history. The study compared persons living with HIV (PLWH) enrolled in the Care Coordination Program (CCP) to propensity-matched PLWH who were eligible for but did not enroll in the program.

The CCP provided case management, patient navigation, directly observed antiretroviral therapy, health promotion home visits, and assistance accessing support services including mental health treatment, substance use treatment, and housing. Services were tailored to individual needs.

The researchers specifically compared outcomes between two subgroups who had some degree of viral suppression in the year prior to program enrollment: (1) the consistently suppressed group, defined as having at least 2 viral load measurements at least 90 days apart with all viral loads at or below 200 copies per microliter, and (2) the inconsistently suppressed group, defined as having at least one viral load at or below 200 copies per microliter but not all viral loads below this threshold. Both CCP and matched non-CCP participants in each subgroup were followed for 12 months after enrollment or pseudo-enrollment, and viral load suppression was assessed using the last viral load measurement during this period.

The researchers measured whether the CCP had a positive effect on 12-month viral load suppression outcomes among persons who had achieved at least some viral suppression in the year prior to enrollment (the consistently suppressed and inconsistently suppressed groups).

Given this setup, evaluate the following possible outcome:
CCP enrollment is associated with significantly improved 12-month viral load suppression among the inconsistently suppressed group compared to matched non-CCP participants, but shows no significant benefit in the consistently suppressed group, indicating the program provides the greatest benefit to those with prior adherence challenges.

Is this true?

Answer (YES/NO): NO